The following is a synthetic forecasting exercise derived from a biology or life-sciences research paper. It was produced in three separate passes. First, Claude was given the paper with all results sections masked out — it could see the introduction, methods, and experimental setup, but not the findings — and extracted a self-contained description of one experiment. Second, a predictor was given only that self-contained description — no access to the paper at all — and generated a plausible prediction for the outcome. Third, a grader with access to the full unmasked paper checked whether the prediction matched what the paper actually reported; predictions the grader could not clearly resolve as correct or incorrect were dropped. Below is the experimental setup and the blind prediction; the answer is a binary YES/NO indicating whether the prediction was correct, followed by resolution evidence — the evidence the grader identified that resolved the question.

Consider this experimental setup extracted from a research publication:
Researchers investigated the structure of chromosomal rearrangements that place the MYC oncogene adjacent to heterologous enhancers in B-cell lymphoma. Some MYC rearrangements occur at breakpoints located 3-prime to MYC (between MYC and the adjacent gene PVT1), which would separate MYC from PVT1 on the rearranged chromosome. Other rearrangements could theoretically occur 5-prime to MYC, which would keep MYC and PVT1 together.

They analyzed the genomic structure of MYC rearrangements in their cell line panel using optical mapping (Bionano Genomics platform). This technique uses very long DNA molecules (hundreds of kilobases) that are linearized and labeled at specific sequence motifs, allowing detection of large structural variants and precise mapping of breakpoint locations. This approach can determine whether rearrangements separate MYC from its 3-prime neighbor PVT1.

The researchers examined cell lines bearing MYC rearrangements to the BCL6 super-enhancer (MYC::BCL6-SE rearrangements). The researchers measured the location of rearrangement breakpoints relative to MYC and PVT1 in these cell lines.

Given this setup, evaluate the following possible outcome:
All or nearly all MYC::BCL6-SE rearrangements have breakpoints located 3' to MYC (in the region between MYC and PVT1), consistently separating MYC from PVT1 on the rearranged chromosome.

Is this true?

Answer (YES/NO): NO